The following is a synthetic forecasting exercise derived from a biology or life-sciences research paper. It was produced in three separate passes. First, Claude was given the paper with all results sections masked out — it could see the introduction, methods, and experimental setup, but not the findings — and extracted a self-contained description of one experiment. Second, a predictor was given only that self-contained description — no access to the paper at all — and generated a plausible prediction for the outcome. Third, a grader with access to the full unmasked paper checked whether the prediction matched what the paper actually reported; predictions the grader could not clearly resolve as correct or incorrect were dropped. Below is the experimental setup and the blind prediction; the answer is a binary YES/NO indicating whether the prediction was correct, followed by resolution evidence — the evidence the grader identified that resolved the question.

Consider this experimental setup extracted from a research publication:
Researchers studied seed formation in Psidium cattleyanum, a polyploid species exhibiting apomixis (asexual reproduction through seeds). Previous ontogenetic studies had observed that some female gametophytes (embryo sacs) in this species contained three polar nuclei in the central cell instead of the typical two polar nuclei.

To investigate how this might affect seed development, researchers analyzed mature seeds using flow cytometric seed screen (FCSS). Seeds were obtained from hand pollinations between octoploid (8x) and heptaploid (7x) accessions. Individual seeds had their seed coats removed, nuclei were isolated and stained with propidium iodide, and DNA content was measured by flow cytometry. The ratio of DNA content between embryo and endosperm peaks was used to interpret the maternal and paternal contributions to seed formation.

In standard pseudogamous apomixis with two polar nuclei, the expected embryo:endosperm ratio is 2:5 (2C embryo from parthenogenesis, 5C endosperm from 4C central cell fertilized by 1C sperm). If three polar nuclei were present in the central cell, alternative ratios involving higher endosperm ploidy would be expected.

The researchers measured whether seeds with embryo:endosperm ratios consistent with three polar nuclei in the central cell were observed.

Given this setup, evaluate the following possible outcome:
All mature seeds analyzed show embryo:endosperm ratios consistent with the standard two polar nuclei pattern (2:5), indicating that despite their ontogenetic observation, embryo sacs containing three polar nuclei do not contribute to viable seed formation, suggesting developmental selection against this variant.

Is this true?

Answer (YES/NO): NO